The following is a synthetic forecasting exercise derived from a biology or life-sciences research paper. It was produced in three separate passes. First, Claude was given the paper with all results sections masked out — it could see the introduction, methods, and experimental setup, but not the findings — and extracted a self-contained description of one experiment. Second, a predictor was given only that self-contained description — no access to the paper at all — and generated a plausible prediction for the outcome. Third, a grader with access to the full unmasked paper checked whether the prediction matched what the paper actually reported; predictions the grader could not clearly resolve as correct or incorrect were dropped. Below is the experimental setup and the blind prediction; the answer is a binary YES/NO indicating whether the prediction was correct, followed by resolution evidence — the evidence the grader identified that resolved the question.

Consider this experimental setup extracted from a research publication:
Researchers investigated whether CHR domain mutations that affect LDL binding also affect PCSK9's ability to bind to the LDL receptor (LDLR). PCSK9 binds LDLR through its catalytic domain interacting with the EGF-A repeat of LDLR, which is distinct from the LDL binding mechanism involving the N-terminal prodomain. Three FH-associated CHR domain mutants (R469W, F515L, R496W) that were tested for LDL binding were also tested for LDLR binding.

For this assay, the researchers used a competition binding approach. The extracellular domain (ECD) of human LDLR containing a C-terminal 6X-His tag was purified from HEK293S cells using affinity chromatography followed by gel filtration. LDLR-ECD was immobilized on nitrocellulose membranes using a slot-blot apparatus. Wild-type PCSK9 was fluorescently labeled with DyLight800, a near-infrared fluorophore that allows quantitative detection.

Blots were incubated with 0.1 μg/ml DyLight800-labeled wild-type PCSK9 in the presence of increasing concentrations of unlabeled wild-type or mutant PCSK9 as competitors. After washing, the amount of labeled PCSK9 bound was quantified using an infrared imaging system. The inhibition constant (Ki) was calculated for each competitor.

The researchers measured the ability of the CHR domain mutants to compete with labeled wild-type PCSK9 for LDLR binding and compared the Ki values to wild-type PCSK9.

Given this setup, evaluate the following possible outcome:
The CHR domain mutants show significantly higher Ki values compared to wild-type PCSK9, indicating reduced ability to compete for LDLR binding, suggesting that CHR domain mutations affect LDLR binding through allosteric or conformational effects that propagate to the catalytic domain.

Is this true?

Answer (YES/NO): NO